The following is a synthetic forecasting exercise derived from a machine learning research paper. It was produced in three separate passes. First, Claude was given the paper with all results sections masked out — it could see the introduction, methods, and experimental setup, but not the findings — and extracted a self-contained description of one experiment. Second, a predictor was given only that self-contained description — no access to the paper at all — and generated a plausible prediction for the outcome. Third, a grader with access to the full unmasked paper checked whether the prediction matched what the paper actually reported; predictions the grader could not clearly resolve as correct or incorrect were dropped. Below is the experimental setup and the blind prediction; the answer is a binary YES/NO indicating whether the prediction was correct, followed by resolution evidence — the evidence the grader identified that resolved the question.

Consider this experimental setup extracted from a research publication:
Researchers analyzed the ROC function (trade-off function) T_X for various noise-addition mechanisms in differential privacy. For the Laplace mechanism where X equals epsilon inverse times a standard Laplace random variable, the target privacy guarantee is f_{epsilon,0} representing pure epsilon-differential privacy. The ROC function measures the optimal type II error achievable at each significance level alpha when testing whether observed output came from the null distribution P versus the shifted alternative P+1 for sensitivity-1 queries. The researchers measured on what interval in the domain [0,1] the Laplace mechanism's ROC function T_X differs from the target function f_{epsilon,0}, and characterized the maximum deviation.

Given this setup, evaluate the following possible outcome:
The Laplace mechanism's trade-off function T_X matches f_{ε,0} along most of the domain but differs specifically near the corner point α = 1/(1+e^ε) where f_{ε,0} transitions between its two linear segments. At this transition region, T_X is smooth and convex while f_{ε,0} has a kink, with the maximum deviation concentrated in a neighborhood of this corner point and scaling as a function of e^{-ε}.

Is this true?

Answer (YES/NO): NO